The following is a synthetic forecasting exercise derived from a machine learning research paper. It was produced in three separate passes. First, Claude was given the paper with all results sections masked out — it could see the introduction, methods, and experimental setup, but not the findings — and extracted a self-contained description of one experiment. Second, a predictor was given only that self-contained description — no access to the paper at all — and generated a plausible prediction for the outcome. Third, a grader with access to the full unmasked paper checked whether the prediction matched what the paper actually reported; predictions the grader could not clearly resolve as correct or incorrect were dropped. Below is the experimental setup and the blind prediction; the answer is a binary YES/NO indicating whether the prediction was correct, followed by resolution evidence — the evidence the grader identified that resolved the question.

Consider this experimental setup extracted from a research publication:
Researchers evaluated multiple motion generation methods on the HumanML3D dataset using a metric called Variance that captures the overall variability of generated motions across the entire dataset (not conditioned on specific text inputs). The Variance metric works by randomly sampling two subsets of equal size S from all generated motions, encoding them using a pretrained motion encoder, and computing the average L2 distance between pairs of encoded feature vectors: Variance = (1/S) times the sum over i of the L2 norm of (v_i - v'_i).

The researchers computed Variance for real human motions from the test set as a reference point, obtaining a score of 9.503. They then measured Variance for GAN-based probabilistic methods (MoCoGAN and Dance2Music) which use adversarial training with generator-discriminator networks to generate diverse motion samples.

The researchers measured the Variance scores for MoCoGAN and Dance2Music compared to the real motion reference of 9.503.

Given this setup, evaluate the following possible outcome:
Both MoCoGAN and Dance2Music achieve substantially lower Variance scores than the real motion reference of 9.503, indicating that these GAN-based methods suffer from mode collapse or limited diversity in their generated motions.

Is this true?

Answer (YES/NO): YES